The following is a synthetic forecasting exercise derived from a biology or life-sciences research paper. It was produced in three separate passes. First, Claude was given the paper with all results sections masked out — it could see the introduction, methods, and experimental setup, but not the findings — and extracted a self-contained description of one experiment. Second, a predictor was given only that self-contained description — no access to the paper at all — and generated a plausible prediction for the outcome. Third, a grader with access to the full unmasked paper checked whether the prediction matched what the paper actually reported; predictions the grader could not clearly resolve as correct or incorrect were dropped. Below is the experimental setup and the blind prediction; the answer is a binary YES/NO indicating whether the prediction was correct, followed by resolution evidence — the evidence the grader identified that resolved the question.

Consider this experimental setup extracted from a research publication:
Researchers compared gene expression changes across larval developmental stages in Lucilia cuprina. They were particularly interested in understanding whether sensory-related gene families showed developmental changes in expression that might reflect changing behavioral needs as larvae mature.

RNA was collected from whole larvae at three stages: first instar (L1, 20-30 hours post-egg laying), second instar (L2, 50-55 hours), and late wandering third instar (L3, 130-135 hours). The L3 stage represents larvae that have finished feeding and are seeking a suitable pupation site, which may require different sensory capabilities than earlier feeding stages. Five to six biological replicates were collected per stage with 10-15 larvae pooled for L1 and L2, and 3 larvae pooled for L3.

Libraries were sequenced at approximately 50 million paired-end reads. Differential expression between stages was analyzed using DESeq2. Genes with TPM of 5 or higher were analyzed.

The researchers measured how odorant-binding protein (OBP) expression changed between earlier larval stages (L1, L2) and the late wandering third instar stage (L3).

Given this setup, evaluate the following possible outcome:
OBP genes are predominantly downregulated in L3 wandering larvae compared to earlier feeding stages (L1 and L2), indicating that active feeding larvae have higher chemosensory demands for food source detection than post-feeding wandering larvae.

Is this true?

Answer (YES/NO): NO